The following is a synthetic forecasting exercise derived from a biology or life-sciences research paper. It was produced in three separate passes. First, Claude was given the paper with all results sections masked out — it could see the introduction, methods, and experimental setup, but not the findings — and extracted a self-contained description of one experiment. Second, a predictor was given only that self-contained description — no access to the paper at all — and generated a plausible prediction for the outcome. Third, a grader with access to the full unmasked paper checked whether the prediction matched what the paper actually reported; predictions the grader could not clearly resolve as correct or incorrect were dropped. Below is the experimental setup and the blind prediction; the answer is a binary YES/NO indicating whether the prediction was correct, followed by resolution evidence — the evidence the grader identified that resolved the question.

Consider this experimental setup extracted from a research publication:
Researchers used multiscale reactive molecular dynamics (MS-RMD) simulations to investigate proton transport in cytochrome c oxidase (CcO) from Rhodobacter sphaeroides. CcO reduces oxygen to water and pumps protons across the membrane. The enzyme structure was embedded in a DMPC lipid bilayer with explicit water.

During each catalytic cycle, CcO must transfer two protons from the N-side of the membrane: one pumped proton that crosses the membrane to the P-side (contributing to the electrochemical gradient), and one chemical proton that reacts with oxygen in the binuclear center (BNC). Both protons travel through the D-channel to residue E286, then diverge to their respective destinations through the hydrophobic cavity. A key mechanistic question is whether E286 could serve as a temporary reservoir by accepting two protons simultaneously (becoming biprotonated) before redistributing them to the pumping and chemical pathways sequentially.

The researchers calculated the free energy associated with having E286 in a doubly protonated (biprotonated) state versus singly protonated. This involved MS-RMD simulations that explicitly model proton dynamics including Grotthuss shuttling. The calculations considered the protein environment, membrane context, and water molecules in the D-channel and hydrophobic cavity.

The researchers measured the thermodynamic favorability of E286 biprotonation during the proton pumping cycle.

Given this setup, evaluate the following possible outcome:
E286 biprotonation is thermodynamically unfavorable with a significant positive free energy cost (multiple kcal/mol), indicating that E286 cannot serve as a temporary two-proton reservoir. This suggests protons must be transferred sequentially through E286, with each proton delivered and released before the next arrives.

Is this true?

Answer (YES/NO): YES